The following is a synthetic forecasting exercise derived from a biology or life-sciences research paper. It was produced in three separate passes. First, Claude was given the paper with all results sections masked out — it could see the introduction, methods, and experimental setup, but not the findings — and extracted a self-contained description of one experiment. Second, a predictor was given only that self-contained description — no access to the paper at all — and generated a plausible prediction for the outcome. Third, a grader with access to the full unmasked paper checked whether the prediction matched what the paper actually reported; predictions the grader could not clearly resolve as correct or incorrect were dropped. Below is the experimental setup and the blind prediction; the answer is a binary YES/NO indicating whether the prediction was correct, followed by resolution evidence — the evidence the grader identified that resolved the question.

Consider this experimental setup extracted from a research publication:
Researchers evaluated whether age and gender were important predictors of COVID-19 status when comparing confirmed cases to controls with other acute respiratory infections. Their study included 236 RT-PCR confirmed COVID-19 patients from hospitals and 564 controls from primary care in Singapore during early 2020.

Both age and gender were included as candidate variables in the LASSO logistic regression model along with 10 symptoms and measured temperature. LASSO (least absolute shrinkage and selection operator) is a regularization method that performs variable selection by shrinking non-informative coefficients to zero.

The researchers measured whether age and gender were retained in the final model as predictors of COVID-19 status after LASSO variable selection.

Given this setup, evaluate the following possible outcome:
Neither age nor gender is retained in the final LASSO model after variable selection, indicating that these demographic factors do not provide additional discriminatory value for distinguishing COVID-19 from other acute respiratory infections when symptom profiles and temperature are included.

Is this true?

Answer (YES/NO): NO